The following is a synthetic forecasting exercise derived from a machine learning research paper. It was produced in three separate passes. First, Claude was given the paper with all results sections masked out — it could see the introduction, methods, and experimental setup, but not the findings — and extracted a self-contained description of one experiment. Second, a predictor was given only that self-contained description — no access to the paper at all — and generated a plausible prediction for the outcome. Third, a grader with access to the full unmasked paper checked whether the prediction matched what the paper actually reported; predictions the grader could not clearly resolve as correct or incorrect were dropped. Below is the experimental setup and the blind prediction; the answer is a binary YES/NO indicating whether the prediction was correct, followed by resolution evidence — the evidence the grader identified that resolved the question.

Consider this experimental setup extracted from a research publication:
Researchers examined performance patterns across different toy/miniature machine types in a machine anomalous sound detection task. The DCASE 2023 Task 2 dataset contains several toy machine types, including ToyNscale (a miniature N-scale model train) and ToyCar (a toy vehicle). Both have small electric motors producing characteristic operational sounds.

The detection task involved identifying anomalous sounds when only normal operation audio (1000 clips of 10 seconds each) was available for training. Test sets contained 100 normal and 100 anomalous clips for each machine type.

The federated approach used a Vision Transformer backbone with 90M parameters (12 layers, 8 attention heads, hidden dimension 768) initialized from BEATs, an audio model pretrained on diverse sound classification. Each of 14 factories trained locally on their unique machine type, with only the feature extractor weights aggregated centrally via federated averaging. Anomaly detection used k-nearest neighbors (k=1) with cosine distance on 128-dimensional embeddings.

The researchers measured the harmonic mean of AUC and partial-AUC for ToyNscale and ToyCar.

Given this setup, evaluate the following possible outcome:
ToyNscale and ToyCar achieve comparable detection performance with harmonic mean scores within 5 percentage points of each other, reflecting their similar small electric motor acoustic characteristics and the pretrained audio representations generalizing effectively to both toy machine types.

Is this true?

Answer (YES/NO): NO